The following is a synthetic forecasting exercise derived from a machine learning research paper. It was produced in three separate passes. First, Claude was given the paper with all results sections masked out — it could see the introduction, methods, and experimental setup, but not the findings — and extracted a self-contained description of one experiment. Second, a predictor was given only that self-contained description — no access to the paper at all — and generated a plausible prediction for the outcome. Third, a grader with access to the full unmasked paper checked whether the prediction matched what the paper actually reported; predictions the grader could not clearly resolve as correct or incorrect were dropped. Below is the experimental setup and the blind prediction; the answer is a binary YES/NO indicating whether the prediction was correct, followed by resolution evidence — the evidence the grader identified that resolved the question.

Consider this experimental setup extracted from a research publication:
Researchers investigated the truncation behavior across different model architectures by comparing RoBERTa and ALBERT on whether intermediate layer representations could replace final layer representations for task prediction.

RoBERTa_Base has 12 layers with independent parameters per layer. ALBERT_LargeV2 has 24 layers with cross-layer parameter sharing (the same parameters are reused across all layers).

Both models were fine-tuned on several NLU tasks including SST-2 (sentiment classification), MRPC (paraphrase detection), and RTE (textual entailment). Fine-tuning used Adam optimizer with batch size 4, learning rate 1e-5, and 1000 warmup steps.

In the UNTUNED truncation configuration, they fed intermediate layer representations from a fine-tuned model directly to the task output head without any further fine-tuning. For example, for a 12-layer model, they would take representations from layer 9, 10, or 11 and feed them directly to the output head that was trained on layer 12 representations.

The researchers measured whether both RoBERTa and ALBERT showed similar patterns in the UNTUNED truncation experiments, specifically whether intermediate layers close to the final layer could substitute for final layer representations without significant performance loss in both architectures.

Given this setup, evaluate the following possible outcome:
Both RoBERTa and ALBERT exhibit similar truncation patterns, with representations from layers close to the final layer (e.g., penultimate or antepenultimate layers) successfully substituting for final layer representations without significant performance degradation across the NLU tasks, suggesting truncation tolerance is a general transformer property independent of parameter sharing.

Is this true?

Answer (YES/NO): NO